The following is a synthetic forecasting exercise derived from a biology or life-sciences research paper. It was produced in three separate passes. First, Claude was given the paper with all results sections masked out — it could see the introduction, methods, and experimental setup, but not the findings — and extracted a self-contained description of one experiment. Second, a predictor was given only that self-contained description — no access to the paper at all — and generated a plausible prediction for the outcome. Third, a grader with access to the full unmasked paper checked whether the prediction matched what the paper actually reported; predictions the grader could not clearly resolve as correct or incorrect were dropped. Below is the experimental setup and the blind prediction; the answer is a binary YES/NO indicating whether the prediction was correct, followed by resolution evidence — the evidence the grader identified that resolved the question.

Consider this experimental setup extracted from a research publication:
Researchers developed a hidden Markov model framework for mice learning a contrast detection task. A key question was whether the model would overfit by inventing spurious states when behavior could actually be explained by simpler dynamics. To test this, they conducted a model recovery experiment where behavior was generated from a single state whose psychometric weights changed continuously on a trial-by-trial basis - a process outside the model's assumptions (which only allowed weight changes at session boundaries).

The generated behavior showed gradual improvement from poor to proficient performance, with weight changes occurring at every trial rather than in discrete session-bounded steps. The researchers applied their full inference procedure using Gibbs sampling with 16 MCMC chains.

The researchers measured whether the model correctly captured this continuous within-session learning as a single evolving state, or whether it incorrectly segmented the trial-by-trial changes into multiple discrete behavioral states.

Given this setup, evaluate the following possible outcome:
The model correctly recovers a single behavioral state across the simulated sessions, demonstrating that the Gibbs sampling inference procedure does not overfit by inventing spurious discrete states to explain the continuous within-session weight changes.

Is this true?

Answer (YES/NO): YES